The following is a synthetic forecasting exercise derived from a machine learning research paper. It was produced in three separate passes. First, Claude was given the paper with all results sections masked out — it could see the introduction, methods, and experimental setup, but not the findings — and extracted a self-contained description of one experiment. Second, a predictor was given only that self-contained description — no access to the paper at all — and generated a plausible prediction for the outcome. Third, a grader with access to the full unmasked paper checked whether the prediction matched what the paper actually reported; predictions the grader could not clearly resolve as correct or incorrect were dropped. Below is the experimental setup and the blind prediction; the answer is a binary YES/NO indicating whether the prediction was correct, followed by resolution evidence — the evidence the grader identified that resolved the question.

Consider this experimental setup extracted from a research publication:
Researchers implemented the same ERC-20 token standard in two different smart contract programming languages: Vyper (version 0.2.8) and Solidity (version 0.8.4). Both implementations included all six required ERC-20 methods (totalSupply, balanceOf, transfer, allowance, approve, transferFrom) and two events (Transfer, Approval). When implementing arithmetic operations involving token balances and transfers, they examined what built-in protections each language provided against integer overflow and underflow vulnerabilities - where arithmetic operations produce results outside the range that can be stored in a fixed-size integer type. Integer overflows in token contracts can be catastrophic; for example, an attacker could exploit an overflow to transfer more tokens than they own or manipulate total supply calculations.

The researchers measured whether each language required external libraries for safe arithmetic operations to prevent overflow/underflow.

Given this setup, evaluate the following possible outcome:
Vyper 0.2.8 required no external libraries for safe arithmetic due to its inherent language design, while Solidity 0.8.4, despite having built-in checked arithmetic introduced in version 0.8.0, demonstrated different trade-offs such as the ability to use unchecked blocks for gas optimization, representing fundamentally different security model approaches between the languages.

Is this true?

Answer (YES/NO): NO